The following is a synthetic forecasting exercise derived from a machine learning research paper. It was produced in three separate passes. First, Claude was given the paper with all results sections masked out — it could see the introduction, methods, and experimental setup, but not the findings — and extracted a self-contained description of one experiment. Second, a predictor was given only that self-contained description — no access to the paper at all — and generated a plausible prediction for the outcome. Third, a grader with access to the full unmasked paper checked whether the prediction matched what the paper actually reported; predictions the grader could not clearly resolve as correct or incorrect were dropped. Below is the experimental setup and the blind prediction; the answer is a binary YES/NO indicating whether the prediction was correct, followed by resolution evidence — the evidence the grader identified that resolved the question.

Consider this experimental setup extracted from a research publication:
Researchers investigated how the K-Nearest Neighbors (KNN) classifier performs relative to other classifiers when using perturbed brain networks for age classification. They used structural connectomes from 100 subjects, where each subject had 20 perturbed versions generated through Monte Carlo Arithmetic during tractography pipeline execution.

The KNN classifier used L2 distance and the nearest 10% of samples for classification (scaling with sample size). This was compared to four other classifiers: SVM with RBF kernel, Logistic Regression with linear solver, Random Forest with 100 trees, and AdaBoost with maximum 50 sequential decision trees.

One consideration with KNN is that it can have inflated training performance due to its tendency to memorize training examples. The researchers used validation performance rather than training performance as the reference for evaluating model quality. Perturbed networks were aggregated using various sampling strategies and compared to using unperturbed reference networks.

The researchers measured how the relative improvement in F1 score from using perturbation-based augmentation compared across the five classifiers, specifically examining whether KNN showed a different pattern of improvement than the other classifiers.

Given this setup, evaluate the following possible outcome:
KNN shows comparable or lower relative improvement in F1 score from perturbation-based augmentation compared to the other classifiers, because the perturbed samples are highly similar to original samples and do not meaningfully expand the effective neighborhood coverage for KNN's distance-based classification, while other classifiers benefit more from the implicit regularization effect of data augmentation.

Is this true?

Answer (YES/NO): YES